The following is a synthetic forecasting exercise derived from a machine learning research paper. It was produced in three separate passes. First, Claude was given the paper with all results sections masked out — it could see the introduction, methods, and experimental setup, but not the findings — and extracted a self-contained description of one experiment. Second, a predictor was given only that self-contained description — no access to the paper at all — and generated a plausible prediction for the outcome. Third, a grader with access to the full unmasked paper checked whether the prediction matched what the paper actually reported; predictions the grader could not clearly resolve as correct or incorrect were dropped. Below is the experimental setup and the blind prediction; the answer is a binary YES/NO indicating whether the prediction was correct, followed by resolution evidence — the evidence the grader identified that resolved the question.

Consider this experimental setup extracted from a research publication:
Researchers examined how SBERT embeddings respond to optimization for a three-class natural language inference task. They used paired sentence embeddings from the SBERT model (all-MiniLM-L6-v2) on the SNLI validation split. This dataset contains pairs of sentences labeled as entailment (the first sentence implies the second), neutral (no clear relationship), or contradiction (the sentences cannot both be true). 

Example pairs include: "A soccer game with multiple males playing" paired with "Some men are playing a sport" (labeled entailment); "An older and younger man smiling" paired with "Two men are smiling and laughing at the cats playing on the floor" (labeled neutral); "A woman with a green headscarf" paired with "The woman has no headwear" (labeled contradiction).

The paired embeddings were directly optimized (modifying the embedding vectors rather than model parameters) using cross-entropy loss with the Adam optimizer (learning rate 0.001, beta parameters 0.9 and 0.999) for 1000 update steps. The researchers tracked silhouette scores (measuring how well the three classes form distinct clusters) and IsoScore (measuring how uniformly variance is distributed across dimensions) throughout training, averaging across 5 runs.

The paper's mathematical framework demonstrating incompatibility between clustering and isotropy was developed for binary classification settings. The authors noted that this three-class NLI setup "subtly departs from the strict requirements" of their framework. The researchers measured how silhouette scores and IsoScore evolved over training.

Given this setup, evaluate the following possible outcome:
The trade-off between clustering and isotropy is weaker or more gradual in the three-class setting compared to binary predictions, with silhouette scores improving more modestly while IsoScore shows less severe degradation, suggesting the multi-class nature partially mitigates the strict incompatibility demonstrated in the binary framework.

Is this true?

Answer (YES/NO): NO